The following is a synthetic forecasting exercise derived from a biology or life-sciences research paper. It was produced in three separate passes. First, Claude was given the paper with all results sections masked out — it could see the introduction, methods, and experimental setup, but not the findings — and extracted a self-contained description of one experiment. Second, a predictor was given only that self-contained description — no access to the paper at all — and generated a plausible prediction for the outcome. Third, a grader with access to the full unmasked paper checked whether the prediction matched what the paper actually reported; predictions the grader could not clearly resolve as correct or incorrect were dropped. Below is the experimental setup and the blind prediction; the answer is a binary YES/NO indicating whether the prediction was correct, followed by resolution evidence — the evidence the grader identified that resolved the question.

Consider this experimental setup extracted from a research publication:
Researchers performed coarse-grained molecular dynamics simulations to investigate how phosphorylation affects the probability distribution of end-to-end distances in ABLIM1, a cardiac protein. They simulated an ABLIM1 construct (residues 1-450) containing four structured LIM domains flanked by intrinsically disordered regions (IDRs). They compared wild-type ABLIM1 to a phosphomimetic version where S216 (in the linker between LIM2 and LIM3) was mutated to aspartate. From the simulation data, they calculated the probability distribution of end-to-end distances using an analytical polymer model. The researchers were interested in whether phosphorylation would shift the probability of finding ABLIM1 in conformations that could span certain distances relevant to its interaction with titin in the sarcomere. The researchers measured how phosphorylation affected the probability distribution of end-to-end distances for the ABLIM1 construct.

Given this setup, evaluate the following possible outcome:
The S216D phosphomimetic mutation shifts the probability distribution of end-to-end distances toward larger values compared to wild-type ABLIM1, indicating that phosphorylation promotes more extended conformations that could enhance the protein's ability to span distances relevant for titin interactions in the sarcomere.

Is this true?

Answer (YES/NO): YES